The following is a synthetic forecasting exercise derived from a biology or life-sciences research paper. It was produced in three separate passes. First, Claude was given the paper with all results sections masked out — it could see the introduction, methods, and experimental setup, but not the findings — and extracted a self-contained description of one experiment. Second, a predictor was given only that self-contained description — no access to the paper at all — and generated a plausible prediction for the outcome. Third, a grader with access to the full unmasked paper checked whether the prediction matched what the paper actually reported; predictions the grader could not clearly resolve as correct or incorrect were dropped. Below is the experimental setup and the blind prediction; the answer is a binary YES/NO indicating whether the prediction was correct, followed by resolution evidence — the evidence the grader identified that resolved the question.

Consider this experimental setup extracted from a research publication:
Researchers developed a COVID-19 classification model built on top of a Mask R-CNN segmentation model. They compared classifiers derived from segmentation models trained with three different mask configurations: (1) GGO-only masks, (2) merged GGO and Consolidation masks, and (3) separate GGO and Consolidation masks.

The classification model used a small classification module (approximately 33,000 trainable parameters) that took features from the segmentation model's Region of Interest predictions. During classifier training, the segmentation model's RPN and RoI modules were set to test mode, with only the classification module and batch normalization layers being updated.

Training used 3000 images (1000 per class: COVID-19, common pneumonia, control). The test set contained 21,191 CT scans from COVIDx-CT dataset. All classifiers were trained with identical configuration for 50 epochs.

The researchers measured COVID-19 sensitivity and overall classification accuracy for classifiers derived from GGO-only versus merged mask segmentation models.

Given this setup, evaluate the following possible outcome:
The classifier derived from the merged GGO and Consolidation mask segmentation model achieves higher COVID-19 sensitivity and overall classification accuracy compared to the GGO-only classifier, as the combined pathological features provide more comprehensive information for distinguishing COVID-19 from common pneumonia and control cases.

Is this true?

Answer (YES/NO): YES